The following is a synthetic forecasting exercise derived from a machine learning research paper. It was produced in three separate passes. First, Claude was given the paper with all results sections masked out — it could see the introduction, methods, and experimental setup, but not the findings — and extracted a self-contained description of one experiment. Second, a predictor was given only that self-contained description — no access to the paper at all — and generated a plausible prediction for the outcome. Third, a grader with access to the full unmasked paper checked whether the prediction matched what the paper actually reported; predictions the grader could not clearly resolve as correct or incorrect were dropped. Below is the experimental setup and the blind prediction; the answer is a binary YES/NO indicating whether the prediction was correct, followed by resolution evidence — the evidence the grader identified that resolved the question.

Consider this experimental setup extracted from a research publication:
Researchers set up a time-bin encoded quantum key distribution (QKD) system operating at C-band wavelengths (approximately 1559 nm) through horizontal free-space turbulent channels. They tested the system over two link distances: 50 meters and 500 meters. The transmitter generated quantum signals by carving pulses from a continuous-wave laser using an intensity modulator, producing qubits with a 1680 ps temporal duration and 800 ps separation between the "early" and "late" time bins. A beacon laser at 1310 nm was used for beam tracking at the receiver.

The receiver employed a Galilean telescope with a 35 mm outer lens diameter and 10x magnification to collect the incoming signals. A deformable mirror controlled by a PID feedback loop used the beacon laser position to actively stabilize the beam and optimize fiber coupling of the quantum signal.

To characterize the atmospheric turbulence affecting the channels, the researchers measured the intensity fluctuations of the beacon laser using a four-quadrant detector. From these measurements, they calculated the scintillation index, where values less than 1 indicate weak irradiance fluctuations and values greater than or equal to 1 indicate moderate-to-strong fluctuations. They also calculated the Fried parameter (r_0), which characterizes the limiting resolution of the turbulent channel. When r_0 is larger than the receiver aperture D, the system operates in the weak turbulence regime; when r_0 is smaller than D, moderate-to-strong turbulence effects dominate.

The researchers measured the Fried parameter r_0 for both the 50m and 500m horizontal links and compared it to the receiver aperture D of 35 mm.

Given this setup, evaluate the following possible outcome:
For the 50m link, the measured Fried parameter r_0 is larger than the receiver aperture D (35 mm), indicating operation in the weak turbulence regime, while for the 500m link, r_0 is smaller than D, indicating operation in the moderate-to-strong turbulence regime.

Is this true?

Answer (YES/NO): NO